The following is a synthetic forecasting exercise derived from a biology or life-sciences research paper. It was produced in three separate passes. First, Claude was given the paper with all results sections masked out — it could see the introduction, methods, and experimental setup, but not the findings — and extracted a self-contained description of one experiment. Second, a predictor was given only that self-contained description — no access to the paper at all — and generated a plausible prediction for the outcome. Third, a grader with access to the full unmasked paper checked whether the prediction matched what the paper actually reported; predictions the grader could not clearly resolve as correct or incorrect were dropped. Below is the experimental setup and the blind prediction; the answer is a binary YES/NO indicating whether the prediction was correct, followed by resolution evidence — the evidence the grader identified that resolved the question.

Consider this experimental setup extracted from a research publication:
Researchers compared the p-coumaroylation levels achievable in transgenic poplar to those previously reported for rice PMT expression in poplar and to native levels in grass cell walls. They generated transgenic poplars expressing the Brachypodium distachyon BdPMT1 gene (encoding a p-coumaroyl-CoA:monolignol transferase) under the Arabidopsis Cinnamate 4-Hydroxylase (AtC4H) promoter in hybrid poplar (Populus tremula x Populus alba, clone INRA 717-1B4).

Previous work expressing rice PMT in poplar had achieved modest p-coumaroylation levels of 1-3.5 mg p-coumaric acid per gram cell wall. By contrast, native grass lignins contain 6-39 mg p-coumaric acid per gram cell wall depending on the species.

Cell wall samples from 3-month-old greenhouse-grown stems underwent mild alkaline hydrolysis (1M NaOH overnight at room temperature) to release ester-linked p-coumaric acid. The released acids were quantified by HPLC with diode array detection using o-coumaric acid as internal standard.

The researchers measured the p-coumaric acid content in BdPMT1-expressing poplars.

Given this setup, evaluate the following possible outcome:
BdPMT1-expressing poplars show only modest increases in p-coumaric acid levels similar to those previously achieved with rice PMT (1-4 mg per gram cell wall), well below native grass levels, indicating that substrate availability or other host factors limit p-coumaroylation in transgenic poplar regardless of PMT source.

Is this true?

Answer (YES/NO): NO